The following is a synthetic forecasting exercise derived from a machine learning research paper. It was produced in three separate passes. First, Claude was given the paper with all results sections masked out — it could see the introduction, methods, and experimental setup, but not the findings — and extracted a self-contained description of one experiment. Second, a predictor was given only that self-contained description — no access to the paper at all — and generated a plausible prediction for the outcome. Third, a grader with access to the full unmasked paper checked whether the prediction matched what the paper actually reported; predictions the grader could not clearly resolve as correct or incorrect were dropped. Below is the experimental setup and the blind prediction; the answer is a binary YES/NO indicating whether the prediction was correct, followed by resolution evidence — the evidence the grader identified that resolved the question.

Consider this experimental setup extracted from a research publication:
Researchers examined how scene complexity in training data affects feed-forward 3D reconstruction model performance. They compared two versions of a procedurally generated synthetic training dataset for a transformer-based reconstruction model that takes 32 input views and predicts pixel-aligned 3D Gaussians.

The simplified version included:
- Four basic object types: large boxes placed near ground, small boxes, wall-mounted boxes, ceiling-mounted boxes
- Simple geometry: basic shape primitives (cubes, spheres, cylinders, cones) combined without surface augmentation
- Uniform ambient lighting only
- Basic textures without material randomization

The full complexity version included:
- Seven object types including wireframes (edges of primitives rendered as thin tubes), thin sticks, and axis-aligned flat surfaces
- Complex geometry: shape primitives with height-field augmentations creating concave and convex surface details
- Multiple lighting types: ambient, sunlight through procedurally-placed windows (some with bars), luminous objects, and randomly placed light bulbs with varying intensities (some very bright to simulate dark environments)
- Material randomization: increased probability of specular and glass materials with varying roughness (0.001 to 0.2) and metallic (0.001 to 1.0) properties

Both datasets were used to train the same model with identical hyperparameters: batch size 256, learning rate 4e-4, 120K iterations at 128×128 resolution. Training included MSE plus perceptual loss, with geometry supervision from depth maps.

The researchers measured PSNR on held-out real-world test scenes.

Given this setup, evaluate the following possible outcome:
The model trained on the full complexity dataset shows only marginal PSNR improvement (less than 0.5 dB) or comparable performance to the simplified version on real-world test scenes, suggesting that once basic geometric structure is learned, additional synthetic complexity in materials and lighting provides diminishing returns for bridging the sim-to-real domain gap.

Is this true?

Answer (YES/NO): NO